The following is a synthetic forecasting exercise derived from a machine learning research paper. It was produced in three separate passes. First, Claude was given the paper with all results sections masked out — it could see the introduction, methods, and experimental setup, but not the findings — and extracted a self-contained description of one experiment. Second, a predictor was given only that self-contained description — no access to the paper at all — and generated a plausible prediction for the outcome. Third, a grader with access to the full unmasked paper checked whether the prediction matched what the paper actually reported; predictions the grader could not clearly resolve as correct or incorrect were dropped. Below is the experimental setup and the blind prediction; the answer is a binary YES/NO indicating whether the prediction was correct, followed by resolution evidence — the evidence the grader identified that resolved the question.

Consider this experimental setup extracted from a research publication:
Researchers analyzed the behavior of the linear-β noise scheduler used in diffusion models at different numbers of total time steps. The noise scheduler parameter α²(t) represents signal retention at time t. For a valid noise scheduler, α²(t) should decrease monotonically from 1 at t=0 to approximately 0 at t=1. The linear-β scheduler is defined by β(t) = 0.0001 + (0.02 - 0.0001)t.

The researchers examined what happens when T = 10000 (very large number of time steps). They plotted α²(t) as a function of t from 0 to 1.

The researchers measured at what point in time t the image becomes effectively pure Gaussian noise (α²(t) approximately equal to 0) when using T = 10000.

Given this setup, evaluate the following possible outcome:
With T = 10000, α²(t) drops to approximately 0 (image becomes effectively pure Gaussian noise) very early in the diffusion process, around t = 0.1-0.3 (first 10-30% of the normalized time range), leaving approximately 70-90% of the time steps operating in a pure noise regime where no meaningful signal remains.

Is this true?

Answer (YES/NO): YES